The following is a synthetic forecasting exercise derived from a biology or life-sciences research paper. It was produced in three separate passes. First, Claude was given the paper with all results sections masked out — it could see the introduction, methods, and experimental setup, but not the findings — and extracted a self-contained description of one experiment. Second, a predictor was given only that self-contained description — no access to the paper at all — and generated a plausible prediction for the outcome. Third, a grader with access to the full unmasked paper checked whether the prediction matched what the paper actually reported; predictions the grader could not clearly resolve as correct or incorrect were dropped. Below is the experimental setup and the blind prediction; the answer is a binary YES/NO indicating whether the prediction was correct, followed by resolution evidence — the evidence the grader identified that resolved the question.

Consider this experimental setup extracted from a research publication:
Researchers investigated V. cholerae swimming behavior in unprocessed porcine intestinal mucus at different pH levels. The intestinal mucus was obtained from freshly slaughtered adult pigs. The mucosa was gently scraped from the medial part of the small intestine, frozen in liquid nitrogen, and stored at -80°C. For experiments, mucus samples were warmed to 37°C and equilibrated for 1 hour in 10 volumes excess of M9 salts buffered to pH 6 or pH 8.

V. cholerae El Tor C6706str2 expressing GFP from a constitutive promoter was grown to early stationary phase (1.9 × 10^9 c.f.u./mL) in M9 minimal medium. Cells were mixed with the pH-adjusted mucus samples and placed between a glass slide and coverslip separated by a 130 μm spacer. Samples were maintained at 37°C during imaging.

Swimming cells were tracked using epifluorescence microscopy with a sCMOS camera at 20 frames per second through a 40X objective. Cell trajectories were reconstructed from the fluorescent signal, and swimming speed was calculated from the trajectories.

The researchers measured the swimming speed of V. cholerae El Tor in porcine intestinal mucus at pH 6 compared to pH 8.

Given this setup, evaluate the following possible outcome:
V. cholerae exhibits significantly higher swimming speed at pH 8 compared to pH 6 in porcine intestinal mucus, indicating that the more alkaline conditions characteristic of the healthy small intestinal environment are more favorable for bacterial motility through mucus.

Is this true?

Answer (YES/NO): YES